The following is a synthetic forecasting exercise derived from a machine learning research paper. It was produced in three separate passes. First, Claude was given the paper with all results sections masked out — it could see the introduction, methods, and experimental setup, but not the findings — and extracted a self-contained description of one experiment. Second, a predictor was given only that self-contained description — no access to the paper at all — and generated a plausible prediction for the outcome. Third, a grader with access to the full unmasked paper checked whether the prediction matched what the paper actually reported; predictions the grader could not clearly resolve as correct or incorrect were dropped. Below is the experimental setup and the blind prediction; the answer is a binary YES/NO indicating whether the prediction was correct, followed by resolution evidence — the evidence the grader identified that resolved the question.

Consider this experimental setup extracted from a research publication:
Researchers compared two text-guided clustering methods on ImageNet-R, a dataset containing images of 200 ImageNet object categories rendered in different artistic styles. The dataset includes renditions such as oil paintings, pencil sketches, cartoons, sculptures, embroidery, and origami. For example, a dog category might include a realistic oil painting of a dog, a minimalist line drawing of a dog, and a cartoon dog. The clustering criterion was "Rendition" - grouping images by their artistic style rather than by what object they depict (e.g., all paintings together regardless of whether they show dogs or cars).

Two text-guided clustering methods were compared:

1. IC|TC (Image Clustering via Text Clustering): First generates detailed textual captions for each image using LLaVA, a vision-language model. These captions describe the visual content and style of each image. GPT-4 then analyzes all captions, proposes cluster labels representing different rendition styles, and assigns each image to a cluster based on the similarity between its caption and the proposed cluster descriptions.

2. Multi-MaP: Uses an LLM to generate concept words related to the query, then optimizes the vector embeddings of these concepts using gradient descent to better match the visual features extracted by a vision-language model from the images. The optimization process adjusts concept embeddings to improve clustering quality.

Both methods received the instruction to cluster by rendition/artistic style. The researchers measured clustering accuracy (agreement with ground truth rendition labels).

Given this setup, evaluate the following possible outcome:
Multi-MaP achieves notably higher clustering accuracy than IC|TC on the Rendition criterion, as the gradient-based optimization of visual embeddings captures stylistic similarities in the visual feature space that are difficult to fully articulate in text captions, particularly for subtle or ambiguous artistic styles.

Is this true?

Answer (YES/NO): NO